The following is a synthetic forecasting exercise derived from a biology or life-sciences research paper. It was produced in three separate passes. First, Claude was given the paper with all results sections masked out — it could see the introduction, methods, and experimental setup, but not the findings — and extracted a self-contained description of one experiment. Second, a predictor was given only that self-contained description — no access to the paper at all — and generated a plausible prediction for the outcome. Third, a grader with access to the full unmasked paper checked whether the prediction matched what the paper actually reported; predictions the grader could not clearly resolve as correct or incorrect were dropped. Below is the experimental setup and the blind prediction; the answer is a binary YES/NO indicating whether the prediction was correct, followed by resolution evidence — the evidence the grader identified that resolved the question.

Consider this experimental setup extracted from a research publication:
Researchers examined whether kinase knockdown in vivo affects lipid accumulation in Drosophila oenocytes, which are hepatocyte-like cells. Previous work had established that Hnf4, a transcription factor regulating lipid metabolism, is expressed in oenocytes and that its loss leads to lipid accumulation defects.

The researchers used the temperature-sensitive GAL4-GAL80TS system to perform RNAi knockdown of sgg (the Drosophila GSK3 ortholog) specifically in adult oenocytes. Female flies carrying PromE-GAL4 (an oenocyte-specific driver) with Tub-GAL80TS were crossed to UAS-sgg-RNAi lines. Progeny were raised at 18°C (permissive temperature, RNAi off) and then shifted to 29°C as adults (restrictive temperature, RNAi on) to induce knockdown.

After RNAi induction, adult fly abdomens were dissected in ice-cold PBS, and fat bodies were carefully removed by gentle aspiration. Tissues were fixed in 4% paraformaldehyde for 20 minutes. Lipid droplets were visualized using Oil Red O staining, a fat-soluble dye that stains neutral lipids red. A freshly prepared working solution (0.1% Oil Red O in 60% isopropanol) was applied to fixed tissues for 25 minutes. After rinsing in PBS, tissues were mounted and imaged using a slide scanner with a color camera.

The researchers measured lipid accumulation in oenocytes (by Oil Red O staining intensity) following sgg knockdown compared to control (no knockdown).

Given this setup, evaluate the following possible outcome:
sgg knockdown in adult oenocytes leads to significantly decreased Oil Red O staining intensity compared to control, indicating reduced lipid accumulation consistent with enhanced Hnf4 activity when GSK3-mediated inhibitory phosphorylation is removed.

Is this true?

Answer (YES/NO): NO